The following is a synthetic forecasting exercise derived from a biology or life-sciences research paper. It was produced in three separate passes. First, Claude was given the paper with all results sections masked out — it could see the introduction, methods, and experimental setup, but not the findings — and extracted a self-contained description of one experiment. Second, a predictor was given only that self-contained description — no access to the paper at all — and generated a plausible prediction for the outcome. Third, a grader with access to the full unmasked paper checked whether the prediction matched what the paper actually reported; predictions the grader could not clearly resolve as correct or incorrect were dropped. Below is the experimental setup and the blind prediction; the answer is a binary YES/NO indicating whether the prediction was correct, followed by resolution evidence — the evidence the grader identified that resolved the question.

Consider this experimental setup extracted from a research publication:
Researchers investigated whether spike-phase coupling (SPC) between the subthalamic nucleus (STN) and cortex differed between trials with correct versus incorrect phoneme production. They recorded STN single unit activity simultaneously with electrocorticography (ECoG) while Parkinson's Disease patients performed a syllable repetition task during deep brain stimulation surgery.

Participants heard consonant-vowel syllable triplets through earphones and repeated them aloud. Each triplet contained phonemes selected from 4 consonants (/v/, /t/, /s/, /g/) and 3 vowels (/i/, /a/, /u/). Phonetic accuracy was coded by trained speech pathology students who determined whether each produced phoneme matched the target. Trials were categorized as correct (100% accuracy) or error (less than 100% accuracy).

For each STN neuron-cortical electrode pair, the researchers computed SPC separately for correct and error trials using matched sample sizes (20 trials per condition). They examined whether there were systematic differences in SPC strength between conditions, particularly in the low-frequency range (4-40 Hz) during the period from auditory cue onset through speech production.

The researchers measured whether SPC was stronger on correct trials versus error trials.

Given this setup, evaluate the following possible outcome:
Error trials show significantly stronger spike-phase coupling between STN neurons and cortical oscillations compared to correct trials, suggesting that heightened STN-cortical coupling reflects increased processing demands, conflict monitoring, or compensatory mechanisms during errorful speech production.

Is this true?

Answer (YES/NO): NO